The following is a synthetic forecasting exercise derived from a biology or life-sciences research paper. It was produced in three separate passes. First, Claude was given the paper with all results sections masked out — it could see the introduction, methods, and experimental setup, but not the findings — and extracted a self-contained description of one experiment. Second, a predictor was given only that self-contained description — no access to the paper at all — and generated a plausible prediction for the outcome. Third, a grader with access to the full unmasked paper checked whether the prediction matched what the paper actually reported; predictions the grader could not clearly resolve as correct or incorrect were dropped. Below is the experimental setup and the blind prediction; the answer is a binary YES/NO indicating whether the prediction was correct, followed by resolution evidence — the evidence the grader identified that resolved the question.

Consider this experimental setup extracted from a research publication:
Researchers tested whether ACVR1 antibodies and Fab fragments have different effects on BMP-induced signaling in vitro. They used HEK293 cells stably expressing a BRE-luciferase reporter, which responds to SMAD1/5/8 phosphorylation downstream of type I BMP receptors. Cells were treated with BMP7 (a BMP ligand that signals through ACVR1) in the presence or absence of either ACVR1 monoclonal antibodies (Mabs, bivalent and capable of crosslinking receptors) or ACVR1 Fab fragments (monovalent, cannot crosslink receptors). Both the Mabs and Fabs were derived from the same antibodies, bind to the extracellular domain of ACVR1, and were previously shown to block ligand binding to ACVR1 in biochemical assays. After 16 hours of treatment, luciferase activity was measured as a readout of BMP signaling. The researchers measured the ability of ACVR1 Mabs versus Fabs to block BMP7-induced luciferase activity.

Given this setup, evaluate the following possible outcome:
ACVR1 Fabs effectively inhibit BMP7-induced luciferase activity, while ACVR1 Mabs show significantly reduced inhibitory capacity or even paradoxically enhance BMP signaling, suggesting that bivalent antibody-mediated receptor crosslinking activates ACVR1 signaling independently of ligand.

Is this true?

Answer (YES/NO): NO